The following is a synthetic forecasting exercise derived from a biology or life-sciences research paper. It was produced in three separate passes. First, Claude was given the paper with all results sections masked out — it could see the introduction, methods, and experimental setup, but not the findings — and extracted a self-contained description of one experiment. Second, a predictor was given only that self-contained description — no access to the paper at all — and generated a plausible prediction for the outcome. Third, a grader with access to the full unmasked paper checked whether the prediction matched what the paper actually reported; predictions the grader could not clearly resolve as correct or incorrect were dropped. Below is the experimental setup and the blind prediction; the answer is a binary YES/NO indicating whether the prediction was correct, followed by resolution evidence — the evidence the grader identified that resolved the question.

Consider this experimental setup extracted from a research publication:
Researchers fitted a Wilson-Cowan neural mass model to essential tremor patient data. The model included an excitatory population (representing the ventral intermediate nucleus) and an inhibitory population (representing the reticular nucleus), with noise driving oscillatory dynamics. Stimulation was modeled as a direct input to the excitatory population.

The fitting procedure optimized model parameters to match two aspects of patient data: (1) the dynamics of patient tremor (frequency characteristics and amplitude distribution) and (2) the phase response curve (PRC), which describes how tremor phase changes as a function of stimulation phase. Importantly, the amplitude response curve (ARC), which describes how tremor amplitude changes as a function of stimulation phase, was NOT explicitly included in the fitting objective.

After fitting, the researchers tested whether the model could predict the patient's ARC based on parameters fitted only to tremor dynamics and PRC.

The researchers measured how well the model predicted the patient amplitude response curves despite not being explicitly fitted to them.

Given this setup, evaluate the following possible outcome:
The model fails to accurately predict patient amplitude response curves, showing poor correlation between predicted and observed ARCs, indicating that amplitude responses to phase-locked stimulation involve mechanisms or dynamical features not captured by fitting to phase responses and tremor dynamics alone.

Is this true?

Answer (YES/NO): NO